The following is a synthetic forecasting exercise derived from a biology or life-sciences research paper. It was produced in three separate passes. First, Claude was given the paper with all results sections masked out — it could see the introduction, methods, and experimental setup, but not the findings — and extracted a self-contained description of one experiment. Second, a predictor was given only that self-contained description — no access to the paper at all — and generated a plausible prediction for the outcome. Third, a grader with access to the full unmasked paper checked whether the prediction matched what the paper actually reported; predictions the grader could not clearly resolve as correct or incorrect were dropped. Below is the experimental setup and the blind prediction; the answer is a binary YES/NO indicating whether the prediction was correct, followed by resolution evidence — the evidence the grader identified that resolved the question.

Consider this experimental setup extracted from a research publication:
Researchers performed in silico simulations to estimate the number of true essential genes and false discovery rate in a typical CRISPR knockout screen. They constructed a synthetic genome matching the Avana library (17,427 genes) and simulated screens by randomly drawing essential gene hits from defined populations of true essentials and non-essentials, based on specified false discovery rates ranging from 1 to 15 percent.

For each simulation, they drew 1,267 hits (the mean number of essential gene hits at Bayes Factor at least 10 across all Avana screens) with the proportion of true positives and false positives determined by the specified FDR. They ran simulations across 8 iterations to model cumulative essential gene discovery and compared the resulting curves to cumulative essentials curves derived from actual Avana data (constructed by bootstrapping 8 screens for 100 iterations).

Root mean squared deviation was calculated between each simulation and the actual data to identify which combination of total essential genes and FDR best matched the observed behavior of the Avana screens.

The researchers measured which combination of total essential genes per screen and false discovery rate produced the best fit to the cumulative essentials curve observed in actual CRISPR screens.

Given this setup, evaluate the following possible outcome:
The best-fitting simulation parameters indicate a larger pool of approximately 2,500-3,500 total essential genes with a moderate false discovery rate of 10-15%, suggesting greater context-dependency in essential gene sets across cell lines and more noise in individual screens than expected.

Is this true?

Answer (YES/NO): NO